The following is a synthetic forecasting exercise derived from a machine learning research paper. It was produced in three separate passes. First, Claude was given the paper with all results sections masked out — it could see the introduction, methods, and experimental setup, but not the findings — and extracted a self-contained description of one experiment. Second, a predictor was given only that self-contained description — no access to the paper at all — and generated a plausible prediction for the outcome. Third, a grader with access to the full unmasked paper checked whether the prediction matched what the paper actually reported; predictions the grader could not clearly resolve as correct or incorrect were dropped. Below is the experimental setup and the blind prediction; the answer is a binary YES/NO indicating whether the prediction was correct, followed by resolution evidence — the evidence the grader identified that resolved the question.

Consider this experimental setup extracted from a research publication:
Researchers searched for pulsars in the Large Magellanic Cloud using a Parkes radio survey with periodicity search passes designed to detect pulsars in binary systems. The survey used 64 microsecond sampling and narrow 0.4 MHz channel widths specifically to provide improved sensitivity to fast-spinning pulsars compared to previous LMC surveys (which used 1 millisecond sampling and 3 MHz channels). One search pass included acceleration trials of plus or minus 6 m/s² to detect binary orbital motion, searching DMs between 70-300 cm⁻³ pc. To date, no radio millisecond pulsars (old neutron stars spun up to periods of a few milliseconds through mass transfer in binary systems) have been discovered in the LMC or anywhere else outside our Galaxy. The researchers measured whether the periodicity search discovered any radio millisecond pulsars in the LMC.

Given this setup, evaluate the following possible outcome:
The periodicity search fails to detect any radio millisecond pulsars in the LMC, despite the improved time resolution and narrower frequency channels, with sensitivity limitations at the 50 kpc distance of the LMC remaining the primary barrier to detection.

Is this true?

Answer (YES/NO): NO